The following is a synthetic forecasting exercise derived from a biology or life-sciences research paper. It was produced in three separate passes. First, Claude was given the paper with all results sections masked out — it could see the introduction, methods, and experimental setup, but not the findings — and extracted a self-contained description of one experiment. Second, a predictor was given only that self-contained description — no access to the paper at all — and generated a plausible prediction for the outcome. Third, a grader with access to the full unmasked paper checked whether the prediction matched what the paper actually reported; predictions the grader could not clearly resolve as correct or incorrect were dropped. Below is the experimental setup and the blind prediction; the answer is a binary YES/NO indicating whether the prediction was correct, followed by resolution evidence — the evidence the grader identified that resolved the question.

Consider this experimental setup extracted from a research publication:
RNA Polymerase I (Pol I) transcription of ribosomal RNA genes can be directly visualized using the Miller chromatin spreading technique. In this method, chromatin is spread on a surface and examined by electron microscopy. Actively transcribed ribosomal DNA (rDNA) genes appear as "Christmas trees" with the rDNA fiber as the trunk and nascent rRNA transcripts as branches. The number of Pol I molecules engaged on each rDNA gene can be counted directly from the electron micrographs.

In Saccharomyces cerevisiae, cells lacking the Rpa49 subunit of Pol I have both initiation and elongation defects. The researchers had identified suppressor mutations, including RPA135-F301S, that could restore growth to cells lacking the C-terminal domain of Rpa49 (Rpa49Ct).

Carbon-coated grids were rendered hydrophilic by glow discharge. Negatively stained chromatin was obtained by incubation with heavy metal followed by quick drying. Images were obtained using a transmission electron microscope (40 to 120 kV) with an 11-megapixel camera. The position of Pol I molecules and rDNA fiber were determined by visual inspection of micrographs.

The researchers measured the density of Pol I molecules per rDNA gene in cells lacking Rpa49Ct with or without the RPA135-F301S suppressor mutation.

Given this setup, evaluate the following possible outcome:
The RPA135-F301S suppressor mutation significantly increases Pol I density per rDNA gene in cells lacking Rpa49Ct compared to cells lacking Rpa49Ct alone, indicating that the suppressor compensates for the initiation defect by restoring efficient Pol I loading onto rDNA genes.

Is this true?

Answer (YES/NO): YES